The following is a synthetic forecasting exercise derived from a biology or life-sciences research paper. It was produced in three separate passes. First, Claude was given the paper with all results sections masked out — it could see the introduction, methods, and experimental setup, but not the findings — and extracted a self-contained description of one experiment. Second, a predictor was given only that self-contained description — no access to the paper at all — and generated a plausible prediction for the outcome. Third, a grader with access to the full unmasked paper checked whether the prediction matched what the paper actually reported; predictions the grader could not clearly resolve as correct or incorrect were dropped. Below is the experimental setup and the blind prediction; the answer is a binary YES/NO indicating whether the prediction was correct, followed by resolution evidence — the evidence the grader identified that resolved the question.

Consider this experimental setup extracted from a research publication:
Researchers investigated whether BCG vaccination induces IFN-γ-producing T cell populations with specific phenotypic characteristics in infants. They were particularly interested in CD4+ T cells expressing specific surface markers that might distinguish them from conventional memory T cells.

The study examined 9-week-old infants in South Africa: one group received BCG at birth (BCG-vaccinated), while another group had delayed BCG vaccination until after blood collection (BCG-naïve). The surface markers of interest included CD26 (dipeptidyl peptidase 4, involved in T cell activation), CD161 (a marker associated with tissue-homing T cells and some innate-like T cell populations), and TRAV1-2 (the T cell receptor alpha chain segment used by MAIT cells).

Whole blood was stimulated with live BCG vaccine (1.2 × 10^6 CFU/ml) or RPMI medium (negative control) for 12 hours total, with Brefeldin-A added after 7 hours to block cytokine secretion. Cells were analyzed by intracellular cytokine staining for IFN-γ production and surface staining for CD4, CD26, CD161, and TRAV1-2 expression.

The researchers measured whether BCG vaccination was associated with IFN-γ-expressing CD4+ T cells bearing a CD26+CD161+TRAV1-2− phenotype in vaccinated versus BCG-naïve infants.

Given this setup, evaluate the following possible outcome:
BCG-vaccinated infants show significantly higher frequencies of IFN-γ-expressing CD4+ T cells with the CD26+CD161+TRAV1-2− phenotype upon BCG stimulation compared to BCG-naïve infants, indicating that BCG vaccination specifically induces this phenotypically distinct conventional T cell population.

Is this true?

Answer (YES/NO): YES